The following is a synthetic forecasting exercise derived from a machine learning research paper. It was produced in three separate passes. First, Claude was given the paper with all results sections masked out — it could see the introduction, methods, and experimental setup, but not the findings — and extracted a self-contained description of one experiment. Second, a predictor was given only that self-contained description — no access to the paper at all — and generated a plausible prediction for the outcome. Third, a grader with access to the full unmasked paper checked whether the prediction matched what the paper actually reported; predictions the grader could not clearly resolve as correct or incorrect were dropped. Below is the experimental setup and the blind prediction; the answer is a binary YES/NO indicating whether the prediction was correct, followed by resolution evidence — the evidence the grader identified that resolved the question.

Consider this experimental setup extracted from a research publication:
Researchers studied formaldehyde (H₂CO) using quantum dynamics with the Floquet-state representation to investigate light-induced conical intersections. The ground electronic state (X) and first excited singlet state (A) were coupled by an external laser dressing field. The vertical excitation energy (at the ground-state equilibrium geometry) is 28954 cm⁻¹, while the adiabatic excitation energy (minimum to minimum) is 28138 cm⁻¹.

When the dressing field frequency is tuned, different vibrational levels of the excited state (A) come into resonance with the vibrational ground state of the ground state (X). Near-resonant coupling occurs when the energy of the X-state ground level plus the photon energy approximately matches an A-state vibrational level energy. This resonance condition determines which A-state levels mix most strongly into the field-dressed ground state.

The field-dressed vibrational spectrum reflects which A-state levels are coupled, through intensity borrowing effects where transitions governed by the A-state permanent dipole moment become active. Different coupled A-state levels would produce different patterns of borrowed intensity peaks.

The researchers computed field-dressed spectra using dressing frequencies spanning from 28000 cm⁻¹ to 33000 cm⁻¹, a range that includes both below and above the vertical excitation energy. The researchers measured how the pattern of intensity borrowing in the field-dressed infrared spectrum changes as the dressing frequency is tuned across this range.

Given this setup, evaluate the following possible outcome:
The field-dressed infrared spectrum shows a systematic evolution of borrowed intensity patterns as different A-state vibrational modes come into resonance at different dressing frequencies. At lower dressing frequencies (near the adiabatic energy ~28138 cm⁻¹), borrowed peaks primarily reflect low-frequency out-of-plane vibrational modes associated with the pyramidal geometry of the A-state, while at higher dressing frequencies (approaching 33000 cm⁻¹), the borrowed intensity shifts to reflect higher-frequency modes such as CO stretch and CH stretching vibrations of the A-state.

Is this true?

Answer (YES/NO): NO